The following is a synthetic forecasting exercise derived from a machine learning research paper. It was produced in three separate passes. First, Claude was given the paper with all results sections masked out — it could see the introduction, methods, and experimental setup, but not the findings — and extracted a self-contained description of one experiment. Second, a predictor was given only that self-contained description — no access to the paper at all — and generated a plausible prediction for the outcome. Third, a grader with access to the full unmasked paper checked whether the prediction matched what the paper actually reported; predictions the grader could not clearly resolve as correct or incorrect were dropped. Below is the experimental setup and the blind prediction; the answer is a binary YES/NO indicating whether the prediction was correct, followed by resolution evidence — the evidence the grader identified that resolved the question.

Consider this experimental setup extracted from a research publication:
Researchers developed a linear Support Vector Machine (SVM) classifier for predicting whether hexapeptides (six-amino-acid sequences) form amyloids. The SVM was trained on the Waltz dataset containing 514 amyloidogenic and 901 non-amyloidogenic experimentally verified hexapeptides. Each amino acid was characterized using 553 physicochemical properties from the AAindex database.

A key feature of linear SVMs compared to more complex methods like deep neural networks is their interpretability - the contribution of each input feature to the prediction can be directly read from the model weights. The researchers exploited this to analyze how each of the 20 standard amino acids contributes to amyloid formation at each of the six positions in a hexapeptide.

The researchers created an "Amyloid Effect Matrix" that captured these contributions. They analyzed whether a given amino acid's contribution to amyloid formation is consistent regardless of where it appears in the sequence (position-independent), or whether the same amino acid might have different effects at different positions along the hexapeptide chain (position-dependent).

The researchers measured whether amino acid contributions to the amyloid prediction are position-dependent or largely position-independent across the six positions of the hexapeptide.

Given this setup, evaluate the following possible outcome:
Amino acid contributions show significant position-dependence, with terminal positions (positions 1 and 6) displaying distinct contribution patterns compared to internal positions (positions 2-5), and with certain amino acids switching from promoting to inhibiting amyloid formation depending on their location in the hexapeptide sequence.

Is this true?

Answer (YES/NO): NO